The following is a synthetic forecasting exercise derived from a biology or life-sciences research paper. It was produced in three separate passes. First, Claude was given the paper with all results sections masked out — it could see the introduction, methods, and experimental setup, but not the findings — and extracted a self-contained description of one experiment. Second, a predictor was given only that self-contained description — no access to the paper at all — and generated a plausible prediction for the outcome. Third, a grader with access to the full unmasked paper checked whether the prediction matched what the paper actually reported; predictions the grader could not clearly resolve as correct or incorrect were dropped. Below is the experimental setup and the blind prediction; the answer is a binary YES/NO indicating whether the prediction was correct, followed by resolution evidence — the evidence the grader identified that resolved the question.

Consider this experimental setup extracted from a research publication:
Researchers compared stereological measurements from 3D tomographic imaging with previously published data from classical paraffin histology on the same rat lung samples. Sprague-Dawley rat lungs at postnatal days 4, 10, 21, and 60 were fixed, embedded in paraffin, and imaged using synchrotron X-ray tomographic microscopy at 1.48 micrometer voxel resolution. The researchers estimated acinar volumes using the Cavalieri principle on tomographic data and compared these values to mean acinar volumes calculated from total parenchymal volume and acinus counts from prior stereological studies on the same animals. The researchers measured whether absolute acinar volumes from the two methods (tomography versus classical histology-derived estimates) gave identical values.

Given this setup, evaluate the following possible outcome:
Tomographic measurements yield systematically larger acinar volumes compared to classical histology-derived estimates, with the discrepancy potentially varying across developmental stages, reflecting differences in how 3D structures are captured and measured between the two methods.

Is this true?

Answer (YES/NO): NO